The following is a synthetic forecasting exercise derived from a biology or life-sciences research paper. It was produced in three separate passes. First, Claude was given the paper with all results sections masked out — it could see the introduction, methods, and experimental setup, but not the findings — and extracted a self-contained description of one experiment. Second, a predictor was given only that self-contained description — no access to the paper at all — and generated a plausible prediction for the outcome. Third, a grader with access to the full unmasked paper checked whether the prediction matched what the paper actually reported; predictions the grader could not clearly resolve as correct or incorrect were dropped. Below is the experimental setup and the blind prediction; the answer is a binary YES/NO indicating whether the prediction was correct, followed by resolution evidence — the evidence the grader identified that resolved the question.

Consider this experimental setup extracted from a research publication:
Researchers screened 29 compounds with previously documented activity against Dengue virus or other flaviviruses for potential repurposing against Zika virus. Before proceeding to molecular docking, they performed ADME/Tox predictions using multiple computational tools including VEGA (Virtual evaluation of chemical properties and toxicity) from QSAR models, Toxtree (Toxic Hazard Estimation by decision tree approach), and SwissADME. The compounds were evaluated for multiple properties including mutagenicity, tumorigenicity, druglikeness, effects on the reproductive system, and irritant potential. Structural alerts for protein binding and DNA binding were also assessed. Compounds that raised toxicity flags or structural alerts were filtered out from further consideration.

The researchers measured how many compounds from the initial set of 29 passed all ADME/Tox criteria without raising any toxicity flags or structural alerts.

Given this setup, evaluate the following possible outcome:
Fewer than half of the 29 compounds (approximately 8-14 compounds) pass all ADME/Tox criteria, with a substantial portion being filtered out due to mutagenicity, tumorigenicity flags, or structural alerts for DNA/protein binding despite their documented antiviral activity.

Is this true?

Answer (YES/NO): NO